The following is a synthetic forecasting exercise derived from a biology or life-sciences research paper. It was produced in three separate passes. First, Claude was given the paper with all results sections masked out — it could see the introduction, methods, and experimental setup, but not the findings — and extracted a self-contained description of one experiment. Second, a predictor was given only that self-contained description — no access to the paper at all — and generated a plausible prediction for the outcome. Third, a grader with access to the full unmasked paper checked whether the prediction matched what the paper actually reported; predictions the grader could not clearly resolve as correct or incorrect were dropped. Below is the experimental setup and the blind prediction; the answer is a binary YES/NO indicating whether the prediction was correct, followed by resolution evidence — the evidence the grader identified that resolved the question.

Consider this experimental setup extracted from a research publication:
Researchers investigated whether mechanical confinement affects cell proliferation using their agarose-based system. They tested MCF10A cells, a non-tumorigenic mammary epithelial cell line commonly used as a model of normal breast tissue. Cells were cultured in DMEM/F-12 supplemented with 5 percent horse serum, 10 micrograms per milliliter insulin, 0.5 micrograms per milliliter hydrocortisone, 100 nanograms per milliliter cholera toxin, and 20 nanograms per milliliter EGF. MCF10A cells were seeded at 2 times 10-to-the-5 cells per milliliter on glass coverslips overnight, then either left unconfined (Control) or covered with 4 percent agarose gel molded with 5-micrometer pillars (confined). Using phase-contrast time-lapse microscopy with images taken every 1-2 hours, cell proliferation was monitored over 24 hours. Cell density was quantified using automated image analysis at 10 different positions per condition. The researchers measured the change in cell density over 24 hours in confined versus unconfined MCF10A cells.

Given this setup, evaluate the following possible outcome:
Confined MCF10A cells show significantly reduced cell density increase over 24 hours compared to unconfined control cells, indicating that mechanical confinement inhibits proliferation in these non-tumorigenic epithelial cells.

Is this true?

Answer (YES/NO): YES